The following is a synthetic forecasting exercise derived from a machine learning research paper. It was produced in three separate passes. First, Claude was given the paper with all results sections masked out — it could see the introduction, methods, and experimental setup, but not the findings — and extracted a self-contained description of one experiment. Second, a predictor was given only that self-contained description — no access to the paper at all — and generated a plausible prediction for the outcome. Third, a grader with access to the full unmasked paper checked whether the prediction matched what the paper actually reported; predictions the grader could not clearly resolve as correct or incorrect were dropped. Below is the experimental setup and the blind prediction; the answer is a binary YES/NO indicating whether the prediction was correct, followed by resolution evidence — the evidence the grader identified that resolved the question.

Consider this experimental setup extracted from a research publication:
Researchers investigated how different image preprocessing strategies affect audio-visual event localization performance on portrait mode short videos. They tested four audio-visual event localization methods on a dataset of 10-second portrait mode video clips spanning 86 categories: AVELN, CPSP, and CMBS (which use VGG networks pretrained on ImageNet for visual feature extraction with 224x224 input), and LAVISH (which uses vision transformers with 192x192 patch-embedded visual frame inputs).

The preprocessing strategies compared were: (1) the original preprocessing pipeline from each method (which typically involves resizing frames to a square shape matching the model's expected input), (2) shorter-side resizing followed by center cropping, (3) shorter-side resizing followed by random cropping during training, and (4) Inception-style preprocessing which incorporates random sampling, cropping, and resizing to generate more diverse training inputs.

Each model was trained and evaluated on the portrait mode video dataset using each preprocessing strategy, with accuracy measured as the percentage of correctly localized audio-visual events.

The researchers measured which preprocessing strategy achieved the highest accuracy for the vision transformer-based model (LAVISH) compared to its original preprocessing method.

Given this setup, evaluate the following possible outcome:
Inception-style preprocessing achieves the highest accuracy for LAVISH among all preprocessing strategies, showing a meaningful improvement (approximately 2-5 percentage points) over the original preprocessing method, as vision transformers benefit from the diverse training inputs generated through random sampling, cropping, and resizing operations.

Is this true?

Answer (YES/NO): NO